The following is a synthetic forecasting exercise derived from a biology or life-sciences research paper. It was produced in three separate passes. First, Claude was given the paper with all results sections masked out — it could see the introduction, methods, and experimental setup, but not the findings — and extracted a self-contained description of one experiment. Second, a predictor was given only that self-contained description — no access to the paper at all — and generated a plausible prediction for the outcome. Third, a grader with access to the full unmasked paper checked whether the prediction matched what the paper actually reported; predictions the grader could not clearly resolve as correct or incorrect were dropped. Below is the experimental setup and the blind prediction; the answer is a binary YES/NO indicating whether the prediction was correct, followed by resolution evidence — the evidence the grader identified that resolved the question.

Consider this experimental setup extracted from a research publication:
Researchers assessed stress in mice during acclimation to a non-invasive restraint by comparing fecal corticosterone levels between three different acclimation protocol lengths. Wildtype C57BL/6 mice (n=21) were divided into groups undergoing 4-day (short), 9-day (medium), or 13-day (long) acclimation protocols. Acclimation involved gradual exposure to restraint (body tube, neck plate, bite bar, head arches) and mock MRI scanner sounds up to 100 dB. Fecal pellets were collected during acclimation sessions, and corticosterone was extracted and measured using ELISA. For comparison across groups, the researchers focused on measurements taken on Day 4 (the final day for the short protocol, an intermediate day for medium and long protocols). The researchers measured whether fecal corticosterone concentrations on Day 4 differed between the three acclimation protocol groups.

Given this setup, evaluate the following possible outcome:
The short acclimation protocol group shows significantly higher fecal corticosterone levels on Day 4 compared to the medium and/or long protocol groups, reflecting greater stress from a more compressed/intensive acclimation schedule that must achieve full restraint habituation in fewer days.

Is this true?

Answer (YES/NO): NO